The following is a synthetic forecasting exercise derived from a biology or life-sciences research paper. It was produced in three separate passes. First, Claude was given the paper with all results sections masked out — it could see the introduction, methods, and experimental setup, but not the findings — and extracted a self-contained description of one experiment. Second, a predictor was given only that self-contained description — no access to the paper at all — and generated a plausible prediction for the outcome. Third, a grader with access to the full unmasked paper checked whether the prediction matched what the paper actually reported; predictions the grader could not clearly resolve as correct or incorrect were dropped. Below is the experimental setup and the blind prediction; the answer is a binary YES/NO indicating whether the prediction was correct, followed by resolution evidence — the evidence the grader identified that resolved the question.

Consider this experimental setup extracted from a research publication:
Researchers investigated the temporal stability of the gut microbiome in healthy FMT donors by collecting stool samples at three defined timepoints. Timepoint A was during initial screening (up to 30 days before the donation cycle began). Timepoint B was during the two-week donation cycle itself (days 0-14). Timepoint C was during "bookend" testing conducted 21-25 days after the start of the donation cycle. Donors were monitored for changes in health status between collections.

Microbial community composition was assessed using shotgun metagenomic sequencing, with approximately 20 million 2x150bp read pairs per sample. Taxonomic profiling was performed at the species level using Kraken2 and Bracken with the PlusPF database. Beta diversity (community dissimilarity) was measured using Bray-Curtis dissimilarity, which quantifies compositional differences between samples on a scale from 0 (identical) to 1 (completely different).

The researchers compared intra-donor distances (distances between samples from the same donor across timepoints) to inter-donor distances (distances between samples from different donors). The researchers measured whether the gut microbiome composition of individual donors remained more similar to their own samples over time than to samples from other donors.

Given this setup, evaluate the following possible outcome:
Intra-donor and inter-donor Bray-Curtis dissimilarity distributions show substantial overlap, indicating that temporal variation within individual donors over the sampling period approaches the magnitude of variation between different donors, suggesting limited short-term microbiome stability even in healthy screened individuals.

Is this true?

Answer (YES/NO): NO